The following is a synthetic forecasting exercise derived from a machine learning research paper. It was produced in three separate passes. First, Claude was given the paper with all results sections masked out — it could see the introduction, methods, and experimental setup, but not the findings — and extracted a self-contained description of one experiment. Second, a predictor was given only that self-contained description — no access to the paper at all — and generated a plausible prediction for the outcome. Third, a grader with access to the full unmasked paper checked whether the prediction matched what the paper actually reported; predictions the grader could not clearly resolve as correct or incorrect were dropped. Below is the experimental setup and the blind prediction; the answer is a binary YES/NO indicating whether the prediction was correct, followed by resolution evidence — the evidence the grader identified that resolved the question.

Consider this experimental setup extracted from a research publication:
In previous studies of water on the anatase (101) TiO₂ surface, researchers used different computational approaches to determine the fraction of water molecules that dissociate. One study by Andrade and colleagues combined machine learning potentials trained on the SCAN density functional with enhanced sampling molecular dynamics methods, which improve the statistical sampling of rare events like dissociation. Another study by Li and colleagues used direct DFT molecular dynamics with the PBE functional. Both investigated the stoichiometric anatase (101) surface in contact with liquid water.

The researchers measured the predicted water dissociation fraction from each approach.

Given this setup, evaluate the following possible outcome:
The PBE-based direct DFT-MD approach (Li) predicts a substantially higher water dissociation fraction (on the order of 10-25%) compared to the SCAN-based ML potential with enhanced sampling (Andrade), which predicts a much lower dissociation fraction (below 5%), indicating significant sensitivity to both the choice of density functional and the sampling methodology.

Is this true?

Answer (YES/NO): NO